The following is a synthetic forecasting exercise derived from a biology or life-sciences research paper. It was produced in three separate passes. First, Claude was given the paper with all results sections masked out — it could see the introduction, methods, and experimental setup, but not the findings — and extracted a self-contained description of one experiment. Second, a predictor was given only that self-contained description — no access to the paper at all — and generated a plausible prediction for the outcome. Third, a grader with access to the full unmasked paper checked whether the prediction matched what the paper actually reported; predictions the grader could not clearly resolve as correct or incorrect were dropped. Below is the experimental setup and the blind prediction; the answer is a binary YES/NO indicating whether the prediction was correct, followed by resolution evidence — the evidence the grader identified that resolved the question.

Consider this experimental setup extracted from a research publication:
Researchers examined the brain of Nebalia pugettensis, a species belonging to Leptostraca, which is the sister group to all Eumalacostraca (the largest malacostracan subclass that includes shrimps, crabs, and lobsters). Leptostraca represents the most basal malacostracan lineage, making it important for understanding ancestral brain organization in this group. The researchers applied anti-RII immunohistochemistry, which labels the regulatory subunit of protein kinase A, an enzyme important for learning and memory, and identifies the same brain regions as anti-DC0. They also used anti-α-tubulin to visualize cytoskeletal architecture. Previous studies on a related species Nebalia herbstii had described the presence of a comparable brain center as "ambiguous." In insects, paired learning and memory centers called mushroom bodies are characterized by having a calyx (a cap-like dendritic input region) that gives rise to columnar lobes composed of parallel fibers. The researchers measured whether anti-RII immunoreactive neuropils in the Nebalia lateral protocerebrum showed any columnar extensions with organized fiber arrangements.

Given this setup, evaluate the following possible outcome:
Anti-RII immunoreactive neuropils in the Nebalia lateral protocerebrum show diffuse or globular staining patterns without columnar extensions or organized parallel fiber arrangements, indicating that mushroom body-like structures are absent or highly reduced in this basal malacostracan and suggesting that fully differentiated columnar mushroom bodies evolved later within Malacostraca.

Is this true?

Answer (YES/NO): NO